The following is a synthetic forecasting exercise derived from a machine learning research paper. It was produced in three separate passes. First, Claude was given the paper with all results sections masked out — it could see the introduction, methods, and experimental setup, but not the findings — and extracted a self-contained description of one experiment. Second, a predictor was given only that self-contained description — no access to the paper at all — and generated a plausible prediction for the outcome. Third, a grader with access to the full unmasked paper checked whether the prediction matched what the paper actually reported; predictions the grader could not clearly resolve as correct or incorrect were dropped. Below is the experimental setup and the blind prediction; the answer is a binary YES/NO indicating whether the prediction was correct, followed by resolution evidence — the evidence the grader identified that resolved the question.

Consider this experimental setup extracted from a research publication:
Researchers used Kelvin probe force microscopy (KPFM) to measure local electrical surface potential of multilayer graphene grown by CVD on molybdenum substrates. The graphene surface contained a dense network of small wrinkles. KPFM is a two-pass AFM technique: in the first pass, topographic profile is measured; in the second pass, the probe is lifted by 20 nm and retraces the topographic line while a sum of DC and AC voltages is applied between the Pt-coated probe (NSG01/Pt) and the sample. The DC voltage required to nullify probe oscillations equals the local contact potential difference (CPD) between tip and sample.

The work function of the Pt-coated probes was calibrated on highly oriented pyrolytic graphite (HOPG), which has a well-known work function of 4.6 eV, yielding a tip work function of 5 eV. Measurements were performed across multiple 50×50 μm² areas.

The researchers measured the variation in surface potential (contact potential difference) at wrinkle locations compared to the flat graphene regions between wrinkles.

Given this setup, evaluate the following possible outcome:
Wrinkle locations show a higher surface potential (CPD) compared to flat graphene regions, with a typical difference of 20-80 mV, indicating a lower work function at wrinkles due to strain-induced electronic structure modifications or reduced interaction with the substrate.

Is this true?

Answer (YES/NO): NO